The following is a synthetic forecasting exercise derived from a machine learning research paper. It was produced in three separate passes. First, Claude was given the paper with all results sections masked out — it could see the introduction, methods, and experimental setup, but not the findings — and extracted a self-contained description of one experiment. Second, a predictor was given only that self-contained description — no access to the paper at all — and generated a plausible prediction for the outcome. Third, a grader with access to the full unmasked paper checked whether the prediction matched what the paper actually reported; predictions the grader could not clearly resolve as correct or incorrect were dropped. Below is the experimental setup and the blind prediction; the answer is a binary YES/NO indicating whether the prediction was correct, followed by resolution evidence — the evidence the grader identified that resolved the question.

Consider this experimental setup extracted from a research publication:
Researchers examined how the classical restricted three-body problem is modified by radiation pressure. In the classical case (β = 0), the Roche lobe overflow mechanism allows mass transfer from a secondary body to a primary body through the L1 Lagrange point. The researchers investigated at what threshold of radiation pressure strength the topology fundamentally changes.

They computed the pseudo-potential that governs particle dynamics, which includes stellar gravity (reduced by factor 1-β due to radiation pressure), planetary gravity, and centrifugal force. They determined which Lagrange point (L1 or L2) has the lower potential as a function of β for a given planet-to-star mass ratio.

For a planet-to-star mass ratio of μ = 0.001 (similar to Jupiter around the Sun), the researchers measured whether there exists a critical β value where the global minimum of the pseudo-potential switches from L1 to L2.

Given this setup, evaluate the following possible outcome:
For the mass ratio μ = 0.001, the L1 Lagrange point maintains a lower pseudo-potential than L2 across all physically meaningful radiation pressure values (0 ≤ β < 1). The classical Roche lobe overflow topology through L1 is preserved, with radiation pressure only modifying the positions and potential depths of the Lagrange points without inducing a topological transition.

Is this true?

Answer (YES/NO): NO